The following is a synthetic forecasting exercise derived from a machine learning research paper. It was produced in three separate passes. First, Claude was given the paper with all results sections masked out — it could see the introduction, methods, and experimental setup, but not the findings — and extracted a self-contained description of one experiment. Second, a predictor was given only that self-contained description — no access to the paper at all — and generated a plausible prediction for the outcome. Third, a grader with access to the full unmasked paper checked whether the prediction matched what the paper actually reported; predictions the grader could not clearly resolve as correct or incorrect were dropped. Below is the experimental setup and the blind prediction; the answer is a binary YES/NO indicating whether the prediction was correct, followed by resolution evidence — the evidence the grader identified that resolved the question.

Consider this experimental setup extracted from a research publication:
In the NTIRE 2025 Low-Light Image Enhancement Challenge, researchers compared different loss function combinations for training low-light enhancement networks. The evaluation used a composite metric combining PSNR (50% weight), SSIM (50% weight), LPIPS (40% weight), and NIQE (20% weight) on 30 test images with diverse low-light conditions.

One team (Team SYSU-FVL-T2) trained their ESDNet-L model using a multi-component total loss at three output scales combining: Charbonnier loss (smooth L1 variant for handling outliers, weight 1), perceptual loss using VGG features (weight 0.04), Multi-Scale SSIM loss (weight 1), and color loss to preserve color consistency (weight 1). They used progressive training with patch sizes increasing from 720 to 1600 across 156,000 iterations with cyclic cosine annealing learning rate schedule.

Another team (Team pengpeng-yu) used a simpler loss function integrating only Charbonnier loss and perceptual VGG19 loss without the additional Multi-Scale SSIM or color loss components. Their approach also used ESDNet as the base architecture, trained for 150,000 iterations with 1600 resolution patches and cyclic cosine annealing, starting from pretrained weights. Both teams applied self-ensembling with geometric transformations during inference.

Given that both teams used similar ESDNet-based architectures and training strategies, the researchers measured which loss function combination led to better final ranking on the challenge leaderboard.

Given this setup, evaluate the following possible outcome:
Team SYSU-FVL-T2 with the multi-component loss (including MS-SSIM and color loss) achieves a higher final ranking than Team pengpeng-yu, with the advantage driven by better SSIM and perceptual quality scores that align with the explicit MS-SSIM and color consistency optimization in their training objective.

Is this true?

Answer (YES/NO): NO